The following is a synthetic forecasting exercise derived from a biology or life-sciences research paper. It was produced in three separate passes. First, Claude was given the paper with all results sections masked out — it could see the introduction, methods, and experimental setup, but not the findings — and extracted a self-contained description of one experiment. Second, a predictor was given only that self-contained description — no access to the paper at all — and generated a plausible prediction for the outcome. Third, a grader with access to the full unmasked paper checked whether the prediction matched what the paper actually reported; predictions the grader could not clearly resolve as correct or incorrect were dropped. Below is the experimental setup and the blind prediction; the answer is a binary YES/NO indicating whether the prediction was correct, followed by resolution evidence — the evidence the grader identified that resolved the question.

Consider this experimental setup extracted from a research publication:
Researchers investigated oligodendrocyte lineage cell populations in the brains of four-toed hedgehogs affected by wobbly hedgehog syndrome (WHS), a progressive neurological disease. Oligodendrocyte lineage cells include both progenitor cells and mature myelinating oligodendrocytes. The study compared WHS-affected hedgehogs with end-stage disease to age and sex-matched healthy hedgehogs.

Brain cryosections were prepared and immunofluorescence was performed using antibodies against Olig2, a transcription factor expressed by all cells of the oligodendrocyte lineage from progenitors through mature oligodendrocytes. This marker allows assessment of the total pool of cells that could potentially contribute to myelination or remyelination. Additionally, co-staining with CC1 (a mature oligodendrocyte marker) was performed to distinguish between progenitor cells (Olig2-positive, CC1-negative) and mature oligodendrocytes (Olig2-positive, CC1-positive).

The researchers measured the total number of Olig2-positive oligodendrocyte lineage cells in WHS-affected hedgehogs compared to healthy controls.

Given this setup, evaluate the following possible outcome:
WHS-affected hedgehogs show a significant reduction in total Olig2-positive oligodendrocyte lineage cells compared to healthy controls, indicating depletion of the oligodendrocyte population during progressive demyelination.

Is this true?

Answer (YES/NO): NO